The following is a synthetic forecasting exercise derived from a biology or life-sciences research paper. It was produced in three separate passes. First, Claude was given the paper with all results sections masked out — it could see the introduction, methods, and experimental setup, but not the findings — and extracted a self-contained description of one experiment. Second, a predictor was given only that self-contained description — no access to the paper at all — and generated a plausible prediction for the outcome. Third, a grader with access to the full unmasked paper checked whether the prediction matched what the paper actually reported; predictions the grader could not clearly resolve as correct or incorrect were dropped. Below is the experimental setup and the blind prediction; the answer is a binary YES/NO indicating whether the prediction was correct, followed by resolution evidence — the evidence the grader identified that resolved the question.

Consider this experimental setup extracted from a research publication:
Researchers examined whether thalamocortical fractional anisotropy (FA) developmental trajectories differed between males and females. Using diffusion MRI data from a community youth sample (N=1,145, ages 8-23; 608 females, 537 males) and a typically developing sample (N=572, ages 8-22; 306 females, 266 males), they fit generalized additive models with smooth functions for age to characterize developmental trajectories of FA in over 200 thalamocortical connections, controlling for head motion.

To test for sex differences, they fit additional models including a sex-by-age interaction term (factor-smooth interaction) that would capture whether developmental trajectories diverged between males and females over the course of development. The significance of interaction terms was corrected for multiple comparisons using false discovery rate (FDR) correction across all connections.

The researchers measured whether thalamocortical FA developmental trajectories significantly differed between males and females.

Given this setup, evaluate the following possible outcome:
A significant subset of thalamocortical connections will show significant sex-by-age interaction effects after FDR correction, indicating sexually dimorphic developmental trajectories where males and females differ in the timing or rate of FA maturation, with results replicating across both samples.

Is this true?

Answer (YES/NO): NO